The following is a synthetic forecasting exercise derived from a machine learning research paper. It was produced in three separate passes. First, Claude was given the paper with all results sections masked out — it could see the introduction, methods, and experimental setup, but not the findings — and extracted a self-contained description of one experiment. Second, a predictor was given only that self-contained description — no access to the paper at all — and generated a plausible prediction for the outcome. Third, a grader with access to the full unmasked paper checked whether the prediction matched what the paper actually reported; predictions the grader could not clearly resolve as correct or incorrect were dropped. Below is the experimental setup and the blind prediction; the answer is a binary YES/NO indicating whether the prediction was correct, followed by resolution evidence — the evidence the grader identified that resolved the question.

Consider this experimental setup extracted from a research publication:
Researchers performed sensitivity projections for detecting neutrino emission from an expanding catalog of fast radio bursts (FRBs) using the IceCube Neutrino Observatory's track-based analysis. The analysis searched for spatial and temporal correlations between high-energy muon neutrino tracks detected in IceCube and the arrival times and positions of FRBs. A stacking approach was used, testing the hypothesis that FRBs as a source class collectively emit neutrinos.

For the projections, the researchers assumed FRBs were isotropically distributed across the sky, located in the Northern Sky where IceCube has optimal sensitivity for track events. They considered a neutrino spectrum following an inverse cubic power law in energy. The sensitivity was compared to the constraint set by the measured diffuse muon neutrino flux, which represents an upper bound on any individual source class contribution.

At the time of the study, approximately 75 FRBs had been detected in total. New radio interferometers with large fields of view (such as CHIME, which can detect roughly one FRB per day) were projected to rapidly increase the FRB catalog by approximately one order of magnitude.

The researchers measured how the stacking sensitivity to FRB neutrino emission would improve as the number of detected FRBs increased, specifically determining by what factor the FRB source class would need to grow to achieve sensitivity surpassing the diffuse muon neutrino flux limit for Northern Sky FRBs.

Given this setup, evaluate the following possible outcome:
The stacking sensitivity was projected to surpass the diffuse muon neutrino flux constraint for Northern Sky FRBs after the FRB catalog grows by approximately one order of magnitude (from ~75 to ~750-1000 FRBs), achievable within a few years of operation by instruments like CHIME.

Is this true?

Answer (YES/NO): YES